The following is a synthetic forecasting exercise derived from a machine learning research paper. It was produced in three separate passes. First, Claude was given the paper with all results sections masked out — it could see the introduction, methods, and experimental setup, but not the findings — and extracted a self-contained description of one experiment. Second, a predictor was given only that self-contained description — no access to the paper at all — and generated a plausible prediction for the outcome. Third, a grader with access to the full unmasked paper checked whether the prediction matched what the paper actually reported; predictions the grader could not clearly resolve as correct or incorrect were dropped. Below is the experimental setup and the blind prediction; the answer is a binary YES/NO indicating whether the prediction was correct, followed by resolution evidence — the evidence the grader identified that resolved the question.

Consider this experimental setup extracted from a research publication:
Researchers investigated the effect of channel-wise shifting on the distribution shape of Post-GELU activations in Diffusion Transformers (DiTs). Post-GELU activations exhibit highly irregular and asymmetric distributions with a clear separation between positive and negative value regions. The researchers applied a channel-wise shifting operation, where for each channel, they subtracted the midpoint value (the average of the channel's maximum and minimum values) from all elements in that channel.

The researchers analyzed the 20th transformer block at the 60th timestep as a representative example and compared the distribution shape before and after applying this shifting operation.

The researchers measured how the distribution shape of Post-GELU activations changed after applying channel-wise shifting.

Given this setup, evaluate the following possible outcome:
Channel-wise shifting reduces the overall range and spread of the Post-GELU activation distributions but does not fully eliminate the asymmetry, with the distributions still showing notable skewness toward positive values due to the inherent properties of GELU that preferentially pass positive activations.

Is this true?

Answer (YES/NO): NO